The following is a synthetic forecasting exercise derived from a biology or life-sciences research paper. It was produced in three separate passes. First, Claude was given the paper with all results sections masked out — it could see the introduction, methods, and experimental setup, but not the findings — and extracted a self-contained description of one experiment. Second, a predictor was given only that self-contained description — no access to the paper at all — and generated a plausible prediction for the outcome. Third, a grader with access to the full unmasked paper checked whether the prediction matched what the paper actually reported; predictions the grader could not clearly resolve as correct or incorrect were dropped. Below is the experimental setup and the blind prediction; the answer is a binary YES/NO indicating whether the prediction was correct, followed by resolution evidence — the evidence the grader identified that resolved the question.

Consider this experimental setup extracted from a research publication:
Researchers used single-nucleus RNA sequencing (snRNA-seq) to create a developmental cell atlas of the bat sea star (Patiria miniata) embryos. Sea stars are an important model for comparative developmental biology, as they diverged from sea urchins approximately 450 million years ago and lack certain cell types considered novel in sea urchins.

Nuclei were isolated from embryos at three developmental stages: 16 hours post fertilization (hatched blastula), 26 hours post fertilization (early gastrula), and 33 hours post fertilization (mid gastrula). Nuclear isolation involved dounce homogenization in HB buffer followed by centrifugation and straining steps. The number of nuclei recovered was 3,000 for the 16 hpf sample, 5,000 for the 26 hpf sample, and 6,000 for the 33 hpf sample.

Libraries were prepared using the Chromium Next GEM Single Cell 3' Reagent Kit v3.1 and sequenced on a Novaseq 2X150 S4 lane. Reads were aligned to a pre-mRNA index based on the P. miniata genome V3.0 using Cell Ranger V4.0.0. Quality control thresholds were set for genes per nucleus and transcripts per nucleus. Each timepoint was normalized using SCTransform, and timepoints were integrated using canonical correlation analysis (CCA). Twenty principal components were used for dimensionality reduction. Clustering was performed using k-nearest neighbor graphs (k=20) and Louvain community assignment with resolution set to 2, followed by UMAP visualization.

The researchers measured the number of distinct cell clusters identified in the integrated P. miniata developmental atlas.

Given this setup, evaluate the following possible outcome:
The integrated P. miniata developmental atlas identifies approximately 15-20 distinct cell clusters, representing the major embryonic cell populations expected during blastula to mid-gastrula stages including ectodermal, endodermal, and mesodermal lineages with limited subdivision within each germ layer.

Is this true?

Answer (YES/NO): NO